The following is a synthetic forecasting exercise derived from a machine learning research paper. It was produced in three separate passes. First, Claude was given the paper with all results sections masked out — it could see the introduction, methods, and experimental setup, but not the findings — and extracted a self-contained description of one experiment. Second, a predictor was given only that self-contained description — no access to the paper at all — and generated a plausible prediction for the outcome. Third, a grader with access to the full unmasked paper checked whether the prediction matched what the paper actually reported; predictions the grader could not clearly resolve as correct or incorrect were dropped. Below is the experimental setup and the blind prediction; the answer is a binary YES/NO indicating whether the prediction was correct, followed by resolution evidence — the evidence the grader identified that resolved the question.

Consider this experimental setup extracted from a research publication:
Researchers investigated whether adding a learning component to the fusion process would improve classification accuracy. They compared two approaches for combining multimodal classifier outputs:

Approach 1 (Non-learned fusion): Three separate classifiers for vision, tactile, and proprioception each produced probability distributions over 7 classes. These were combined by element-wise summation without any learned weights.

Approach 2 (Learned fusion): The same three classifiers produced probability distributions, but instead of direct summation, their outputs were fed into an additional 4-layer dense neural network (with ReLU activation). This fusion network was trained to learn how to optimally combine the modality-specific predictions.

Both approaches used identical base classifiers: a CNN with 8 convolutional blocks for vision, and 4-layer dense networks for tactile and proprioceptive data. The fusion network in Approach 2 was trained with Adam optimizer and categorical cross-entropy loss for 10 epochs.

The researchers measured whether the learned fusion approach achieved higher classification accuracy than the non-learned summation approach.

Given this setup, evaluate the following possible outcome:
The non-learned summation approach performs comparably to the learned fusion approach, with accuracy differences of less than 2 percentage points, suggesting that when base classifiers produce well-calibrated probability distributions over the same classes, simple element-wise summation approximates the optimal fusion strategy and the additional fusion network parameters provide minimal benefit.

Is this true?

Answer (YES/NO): NO